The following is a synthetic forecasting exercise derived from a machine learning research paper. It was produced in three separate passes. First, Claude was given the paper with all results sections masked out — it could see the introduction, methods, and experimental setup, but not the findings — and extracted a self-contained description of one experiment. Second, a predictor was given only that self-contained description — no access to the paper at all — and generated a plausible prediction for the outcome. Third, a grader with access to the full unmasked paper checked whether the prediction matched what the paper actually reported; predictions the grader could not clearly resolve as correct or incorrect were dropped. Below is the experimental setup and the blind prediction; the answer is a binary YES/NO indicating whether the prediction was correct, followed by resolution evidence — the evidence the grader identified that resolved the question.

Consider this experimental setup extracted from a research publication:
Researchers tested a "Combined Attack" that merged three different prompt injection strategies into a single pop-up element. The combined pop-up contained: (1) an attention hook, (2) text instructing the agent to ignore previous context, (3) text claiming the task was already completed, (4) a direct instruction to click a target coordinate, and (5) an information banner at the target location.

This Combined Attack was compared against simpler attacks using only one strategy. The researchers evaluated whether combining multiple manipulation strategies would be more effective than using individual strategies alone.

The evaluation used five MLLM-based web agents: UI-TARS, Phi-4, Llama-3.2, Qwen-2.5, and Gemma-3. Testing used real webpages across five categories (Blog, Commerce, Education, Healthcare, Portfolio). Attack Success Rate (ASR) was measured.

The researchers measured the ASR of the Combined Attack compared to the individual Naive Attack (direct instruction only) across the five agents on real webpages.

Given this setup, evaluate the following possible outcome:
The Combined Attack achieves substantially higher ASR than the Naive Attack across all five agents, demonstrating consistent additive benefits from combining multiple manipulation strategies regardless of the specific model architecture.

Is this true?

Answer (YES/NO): NO